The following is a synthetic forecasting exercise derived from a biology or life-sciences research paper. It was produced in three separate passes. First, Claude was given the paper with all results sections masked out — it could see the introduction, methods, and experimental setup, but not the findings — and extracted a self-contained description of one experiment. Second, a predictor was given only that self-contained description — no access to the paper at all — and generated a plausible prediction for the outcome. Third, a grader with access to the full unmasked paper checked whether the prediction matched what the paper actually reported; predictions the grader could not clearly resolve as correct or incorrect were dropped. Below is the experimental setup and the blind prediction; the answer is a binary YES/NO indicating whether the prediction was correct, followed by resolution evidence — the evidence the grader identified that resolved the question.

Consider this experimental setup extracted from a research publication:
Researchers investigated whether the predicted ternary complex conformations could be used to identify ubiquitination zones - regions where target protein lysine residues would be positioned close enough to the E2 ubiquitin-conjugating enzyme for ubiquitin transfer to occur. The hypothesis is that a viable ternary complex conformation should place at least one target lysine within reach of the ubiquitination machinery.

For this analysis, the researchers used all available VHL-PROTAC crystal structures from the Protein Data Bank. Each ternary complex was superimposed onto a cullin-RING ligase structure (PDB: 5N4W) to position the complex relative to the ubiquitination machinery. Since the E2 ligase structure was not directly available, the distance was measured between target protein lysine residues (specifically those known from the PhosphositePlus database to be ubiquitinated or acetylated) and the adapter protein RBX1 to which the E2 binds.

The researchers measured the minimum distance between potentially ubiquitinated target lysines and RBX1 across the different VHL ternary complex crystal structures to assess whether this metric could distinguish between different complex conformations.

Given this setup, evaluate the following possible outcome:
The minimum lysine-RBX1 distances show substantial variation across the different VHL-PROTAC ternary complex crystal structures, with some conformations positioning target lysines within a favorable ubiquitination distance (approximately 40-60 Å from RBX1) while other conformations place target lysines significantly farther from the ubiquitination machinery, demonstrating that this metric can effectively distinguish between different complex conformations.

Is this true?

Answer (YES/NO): NO